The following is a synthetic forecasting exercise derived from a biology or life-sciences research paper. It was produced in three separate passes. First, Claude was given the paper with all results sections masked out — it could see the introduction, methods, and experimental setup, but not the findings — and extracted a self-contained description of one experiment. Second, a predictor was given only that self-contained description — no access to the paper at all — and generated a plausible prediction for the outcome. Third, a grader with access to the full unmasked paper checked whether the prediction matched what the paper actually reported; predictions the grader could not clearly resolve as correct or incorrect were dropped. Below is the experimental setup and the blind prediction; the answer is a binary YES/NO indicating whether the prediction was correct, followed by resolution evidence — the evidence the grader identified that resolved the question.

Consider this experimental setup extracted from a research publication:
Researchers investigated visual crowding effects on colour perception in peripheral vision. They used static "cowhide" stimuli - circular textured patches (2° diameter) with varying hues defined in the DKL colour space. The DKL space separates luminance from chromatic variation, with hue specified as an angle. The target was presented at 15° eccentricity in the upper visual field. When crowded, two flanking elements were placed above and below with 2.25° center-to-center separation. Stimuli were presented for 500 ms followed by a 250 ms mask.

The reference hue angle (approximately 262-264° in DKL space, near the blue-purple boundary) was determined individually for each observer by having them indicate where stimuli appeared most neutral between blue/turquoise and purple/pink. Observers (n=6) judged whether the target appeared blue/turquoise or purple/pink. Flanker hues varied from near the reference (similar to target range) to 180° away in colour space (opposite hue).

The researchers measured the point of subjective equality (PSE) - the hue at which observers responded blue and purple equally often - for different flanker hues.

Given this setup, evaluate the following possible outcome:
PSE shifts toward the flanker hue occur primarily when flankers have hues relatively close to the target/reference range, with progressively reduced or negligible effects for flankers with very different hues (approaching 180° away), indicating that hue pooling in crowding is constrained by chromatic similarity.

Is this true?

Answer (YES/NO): YES